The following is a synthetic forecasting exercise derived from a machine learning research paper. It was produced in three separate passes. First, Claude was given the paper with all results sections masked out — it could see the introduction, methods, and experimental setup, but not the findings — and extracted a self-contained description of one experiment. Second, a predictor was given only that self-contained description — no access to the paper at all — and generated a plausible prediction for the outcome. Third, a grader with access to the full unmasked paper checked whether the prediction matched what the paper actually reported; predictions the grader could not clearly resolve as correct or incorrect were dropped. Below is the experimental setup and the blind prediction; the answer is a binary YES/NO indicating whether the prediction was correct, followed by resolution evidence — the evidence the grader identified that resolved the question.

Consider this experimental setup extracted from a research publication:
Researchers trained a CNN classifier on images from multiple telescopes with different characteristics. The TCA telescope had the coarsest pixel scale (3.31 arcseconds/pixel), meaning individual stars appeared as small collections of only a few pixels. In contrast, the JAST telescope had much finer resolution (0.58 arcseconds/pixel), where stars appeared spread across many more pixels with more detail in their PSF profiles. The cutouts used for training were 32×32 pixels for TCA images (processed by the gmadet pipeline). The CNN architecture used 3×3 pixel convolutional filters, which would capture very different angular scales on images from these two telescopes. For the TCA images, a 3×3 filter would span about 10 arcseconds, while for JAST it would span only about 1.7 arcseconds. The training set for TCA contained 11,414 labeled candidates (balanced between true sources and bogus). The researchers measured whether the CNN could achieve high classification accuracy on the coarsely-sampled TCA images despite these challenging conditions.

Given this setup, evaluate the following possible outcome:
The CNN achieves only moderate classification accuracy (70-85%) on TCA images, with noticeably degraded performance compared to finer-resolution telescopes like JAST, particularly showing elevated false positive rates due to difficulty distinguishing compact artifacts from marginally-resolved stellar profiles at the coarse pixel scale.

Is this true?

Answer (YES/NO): NO